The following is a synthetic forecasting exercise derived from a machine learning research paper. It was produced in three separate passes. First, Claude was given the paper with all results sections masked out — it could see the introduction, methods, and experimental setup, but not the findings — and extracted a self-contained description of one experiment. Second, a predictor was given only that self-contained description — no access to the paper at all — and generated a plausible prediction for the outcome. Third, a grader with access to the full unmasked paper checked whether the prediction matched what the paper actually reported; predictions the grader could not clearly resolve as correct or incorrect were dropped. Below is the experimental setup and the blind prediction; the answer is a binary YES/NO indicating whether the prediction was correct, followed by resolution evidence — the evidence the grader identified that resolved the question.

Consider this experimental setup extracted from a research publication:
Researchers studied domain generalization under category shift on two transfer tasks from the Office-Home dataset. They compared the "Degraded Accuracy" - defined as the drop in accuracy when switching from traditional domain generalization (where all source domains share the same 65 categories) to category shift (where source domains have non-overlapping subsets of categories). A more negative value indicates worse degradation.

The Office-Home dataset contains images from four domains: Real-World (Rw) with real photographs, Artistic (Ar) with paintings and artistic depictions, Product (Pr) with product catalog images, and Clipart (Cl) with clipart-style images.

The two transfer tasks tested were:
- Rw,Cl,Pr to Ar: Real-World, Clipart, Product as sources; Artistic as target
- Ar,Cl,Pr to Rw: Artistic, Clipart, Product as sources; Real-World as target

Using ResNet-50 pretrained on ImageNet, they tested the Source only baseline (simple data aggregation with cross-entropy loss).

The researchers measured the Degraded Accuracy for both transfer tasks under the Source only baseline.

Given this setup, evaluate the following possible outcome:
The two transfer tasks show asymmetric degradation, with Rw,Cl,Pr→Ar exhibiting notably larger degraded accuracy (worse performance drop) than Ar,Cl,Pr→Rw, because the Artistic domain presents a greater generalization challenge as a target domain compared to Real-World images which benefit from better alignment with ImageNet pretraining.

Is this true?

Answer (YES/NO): NO